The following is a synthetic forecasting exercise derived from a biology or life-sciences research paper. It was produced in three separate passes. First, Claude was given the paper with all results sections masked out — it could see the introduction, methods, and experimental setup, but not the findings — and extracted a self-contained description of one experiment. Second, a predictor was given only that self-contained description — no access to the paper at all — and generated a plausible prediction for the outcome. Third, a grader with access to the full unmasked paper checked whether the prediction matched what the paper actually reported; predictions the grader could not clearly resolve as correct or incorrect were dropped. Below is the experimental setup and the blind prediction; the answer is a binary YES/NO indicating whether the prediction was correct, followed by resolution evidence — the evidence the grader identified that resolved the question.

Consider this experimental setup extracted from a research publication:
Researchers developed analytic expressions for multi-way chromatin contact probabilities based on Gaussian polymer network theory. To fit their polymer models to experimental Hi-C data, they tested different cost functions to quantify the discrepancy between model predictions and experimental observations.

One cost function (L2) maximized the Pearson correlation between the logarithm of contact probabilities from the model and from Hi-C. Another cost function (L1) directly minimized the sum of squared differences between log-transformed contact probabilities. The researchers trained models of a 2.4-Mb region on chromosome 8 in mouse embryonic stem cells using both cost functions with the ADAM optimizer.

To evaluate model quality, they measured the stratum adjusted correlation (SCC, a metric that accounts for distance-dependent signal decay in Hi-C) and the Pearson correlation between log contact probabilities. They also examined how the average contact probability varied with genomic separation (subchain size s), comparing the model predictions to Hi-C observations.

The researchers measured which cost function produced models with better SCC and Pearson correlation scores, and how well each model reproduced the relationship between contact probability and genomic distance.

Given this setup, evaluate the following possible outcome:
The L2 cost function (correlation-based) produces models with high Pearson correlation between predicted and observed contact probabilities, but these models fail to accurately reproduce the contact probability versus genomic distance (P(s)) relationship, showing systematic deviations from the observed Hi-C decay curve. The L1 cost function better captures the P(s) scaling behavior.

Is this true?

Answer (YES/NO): YES